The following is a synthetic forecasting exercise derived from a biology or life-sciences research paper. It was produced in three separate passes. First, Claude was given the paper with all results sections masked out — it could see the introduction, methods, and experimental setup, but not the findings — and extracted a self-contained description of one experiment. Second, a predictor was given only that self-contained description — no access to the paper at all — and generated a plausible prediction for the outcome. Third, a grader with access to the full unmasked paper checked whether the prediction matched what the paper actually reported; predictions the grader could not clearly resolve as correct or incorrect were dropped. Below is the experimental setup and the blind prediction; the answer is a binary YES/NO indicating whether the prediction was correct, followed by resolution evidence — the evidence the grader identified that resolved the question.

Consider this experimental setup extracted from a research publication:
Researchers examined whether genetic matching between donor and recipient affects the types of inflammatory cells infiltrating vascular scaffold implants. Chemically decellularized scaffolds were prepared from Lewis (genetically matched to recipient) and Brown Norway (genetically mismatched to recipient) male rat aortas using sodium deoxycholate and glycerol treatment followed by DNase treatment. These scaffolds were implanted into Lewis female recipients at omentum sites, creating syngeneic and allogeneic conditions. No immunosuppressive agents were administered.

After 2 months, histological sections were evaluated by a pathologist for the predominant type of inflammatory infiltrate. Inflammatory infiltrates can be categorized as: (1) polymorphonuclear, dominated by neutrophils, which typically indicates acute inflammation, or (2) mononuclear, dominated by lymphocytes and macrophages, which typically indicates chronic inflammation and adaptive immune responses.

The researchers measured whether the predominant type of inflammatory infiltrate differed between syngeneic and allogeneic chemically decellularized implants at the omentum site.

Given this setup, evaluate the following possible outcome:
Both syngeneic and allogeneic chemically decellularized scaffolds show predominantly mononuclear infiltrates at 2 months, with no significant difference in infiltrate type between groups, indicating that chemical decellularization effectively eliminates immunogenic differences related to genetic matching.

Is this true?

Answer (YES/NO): YES